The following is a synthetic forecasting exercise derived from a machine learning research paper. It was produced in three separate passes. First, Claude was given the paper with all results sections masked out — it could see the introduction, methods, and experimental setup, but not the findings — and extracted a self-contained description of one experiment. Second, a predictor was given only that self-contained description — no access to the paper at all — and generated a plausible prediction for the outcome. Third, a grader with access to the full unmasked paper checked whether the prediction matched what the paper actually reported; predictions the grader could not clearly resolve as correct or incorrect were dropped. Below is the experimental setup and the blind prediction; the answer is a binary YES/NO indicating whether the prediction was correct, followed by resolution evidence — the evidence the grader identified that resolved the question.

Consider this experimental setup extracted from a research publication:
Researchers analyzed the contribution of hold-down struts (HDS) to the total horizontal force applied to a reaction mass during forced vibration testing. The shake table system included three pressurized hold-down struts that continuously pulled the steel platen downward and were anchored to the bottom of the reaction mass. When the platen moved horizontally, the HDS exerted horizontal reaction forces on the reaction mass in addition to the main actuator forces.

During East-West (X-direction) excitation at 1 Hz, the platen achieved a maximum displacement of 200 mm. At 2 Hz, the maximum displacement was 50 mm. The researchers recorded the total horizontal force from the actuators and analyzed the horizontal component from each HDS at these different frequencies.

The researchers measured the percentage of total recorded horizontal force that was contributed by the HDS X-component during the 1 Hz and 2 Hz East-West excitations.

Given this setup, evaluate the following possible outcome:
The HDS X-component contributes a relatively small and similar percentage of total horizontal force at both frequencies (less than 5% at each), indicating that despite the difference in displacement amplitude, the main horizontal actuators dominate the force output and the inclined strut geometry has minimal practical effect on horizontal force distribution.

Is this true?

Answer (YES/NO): NO